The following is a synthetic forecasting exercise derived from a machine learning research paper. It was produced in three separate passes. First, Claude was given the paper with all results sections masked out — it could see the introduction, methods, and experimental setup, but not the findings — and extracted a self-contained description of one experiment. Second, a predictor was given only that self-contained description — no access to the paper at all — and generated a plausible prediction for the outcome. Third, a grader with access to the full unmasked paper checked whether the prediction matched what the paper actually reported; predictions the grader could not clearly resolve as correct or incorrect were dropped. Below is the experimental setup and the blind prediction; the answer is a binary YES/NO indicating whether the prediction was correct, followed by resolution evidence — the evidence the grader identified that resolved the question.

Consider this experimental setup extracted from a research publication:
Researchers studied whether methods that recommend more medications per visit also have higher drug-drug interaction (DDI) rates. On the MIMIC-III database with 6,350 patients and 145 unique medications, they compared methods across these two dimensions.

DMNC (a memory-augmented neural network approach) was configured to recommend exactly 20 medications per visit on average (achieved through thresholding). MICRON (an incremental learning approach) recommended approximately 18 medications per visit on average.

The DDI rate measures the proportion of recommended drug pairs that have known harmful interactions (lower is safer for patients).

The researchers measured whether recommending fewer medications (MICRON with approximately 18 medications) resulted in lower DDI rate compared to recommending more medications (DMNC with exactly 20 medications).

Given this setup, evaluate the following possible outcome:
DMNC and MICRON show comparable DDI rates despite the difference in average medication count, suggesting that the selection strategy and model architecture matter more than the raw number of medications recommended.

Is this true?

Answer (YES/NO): NO